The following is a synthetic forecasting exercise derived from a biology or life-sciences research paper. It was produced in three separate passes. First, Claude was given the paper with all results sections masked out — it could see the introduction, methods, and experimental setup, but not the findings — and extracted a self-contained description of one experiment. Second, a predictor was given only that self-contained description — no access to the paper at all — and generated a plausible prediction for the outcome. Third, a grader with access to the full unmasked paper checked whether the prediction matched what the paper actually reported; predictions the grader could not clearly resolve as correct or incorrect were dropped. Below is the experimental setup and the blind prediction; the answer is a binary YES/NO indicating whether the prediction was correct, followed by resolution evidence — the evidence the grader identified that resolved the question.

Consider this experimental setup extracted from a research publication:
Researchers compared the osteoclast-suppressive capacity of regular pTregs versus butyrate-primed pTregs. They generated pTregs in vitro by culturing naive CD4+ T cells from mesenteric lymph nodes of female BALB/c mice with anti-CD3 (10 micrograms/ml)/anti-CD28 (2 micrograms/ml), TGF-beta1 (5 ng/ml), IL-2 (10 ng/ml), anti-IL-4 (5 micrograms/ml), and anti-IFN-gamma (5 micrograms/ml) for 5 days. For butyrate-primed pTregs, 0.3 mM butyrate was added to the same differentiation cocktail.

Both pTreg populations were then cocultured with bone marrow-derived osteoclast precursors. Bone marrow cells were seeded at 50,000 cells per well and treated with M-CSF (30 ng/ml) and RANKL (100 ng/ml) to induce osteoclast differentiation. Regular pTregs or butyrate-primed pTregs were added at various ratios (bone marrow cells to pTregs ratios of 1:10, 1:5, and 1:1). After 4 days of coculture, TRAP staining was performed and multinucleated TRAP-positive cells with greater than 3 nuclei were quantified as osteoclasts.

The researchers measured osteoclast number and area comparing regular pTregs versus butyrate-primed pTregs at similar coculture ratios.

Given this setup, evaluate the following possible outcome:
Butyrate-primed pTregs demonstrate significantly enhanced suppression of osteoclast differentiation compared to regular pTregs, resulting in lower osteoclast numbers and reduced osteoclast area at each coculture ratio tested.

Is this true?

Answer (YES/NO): YES